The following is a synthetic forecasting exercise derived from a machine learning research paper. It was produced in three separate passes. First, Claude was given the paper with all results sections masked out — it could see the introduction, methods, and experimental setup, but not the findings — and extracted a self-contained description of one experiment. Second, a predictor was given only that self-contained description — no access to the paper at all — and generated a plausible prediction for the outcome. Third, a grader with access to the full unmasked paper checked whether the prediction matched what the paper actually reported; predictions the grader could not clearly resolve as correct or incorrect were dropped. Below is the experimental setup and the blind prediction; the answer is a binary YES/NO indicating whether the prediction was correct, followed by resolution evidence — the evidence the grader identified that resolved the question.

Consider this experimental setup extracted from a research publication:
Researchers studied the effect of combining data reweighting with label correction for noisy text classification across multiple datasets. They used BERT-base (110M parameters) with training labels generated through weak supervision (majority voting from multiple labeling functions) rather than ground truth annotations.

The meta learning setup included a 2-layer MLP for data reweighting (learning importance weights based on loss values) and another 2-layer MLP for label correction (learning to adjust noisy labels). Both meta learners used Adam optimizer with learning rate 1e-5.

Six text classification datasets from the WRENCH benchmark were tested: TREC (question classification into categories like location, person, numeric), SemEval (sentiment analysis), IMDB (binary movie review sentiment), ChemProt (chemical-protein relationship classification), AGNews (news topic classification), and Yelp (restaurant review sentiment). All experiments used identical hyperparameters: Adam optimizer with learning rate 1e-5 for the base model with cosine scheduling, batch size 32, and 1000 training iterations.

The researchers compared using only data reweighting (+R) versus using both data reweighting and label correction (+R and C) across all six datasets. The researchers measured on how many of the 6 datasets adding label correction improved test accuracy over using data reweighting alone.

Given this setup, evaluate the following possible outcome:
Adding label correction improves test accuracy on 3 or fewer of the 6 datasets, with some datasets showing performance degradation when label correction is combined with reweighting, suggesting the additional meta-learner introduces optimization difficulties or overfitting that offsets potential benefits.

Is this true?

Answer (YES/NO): NO